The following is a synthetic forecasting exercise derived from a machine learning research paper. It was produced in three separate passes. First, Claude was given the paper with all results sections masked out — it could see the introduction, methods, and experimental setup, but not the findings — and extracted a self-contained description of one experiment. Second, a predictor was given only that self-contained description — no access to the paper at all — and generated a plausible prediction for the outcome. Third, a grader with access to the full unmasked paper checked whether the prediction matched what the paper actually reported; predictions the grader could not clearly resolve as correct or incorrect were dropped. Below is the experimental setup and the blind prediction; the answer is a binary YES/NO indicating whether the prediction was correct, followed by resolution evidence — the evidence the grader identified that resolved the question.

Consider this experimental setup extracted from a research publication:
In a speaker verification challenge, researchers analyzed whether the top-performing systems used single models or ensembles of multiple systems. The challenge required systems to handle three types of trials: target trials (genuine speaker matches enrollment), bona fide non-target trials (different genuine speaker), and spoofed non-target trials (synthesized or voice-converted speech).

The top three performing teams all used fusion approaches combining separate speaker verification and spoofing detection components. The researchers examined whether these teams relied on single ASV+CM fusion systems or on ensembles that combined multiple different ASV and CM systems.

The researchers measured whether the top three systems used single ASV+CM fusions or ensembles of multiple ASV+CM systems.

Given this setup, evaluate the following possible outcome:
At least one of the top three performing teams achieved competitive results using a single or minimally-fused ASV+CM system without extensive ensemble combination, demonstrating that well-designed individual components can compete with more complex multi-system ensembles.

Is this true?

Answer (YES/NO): NO